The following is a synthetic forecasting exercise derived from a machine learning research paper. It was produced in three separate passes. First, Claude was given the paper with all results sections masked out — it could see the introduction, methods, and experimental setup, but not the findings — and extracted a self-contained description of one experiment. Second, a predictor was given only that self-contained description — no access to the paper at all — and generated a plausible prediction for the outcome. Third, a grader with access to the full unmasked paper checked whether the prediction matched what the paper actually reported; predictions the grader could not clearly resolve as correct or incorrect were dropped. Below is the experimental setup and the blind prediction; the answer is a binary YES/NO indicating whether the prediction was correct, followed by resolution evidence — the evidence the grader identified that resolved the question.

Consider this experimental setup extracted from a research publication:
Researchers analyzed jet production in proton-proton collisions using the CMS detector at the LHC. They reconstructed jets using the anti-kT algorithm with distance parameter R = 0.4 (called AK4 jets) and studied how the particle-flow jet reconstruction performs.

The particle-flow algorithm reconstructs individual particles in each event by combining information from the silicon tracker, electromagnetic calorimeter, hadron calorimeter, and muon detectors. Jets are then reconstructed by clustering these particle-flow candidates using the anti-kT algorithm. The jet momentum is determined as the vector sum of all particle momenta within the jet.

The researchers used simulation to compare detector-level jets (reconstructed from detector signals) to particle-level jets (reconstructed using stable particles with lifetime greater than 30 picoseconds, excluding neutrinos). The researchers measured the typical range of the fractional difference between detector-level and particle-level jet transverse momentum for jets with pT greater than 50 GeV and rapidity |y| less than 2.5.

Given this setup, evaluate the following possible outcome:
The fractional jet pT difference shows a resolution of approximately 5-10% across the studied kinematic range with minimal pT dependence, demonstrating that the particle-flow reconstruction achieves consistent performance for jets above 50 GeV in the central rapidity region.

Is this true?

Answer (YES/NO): NO